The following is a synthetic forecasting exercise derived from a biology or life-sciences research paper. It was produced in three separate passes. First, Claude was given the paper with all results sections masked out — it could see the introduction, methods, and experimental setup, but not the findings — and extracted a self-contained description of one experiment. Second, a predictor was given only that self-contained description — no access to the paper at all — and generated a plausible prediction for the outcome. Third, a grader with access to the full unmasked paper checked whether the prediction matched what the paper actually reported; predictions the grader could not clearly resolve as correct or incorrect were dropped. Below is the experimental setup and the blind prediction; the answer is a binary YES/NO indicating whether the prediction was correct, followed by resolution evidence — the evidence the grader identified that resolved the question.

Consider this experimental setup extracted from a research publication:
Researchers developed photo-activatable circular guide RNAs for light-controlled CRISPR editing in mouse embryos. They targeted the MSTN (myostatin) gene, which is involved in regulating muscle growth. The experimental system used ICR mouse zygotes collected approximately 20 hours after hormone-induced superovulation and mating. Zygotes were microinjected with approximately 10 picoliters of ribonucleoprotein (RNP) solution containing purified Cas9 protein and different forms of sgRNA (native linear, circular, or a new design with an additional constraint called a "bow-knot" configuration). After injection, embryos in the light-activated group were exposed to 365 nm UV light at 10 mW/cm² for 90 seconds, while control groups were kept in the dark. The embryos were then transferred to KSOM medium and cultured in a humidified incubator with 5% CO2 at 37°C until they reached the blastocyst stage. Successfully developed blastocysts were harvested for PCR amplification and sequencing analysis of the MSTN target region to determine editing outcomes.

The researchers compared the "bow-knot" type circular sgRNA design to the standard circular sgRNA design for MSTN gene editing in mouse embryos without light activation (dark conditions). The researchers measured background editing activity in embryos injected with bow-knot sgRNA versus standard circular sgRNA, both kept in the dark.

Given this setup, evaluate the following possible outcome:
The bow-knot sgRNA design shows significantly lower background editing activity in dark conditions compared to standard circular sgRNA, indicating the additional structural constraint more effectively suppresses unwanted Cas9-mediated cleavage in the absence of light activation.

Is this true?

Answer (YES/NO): YES